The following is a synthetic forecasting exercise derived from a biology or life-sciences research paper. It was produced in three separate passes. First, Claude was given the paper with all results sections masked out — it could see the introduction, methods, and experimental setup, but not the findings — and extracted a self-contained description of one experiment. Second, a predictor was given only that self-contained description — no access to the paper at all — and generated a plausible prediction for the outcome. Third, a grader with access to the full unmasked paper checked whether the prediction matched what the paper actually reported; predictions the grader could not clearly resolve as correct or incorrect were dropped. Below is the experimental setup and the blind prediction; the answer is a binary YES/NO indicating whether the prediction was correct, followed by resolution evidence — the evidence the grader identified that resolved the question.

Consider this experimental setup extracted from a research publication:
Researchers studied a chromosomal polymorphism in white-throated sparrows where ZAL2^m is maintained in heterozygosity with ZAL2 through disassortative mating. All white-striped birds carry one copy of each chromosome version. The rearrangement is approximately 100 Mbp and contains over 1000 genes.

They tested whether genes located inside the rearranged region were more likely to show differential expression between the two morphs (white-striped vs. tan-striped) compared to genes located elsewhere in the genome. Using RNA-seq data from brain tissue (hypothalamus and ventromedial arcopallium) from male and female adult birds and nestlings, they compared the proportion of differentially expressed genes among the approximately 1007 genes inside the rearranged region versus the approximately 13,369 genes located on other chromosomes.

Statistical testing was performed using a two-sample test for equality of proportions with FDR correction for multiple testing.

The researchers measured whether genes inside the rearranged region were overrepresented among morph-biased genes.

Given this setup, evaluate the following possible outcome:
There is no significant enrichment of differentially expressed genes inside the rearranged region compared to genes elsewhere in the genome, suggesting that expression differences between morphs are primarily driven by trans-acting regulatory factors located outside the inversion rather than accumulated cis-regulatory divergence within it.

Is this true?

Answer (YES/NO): NO